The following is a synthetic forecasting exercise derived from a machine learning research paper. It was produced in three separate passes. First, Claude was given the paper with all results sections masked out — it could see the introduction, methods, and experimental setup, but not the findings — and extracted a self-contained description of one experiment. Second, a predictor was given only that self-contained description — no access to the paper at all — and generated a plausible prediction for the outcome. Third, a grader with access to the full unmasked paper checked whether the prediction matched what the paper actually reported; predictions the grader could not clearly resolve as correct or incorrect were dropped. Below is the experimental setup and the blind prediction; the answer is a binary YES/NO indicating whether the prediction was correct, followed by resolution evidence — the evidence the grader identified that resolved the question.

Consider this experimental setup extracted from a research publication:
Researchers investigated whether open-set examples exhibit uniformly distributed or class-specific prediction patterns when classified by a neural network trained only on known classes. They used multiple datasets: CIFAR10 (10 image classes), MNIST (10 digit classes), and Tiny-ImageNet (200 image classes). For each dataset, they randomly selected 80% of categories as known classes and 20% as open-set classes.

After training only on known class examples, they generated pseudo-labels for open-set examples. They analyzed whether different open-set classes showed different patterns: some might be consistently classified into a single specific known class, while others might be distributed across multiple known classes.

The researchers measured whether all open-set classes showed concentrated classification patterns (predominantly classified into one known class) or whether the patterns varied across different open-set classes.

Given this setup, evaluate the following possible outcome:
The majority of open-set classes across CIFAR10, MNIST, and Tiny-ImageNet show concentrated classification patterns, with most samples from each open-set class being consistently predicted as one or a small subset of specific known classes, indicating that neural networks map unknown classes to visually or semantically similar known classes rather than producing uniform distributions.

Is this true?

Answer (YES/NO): NO